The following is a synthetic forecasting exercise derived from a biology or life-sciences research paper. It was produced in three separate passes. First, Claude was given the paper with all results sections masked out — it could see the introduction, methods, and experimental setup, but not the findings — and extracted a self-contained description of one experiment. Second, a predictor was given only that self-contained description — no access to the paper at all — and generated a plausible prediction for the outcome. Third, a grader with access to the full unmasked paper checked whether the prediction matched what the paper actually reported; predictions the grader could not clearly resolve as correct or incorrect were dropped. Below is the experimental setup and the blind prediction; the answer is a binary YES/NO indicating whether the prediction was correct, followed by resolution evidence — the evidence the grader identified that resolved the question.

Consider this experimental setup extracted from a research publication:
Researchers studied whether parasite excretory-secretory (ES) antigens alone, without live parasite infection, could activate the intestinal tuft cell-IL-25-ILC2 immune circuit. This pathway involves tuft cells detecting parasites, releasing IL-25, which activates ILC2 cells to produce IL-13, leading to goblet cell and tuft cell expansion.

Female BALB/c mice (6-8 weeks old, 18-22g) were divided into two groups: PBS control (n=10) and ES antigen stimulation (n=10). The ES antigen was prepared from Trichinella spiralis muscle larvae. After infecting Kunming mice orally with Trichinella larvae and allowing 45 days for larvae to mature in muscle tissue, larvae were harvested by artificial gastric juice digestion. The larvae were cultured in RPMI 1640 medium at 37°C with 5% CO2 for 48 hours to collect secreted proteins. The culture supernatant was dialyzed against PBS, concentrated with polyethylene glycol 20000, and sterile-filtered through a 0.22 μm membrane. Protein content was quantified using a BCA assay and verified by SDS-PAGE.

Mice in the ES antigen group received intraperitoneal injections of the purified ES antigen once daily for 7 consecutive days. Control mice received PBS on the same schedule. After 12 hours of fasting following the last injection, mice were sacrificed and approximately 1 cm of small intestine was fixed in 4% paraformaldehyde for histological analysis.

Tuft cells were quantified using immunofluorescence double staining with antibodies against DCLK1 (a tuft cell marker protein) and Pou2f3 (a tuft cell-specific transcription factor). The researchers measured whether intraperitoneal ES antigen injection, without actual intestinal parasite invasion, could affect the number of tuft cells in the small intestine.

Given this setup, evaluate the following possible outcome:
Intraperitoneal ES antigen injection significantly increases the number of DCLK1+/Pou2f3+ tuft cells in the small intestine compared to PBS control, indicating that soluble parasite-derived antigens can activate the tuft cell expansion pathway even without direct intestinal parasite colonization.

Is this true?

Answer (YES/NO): YES